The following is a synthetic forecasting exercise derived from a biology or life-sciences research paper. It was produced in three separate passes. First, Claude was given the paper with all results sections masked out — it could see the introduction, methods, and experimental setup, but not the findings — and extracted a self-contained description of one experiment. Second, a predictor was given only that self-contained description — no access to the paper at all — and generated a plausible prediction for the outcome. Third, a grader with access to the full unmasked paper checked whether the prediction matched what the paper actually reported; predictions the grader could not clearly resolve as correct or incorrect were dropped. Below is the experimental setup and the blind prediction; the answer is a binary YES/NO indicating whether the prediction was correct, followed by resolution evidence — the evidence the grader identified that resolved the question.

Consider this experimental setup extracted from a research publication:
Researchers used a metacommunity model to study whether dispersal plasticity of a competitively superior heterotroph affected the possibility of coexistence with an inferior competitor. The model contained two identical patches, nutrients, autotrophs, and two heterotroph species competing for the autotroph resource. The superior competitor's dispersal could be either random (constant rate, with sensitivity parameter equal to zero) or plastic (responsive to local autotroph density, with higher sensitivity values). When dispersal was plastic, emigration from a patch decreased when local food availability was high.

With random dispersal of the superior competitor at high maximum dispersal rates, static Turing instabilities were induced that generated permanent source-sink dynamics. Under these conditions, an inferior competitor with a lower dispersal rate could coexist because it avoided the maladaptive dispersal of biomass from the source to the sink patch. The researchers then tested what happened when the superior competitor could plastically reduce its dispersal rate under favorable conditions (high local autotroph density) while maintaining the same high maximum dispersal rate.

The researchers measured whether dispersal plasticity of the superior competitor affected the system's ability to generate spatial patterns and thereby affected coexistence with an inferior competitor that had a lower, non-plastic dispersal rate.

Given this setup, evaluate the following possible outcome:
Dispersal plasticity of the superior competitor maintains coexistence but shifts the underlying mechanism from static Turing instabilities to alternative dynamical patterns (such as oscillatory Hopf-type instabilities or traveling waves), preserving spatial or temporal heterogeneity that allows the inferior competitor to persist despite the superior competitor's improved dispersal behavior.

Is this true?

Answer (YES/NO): NO